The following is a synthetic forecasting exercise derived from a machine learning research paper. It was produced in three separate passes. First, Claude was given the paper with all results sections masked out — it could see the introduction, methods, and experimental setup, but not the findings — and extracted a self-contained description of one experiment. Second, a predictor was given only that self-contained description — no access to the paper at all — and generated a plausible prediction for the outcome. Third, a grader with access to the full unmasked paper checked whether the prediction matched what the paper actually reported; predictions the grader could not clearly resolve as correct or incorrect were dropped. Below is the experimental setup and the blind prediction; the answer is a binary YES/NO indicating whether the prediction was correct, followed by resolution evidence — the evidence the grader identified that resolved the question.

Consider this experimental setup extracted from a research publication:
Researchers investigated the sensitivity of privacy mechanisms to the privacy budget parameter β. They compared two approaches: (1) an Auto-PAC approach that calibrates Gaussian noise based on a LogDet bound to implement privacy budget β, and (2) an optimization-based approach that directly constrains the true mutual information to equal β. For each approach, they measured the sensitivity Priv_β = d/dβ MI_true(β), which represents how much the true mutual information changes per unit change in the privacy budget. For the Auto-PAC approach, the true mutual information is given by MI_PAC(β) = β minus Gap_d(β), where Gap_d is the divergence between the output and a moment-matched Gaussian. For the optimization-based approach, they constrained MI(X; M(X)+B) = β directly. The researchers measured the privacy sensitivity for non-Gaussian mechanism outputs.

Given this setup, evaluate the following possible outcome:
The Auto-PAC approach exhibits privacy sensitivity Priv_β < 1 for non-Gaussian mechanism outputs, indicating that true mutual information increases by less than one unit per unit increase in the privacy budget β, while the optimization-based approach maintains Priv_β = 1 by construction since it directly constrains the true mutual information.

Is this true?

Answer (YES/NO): YES